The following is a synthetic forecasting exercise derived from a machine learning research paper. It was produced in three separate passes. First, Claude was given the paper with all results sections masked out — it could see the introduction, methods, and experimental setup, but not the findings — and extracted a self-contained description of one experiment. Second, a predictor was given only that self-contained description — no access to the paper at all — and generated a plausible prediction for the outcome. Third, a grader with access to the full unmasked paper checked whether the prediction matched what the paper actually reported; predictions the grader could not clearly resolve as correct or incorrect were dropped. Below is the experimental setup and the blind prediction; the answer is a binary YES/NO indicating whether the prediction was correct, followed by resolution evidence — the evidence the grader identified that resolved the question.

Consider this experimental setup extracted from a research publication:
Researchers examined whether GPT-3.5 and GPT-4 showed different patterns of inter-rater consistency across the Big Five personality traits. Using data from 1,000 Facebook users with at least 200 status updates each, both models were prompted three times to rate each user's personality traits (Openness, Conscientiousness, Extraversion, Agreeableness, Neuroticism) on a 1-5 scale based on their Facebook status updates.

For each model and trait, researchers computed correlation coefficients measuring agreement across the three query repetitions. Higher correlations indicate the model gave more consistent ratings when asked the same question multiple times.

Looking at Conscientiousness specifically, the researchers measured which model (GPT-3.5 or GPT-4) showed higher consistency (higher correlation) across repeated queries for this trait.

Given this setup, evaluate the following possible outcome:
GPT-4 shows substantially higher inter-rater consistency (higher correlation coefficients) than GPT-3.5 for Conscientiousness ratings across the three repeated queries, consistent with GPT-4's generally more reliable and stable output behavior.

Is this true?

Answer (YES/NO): NO